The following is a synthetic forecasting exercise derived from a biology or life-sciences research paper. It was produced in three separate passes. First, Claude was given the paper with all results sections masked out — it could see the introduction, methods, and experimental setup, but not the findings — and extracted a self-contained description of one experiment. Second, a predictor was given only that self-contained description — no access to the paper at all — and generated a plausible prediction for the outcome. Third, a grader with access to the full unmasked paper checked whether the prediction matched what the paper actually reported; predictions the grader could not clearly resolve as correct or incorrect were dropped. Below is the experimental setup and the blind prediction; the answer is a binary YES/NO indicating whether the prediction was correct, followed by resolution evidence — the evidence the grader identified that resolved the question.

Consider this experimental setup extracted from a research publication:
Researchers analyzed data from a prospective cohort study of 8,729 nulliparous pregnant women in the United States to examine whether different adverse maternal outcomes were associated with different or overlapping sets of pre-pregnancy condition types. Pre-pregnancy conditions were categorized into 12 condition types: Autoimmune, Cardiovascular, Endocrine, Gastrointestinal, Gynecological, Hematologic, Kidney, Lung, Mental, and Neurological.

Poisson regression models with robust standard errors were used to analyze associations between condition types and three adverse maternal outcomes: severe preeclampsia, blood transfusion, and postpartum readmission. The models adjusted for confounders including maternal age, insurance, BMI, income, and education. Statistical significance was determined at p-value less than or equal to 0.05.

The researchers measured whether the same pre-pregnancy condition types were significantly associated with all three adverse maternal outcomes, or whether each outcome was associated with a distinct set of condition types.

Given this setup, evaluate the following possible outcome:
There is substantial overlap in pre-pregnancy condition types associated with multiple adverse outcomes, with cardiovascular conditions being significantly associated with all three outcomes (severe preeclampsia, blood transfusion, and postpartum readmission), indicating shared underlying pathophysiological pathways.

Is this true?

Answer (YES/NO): NO